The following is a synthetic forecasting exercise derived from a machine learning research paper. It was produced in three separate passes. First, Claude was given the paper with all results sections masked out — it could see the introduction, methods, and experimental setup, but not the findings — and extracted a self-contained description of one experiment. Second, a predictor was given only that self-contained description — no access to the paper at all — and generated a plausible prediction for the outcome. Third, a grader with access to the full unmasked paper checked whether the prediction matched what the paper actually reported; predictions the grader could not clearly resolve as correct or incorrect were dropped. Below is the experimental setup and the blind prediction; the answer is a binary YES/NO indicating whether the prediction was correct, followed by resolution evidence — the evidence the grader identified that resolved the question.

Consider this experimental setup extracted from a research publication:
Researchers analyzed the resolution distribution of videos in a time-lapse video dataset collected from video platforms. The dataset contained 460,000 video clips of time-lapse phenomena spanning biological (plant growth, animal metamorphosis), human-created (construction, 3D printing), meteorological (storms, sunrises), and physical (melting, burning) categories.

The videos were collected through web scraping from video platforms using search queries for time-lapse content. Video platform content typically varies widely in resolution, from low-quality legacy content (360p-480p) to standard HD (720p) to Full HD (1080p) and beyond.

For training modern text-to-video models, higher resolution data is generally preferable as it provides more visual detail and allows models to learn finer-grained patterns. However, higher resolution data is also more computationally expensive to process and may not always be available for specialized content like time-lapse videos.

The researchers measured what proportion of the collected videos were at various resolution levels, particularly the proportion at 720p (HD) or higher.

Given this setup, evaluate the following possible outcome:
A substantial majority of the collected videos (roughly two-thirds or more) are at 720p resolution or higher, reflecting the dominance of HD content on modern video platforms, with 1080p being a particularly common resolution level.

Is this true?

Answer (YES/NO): NO